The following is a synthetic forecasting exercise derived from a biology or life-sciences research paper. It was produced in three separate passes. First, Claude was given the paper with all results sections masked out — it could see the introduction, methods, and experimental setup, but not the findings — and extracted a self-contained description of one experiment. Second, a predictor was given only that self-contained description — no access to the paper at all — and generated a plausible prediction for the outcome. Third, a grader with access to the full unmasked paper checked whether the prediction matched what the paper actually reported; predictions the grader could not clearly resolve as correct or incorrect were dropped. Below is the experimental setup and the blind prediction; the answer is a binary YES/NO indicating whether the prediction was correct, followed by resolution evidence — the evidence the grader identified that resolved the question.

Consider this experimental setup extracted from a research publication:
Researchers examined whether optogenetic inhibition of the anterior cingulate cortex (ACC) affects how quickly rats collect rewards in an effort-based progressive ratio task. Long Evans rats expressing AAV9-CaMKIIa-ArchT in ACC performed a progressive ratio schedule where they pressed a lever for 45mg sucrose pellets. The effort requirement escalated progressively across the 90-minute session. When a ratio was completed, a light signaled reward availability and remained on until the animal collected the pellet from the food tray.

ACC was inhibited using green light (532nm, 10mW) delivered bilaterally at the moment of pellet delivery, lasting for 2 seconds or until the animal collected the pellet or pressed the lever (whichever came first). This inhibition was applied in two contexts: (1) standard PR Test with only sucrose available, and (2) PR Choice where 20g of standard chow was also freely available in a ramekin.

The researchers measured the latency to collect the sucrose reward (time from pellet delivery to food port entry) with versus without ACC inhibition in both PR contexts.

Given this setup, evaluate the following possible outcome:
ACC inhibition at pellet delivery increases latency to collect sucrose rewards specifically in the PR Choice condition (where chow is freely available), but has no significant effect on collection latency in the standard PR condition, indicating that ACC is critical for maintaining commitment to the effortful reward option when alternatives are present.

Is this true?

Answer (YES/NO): NO